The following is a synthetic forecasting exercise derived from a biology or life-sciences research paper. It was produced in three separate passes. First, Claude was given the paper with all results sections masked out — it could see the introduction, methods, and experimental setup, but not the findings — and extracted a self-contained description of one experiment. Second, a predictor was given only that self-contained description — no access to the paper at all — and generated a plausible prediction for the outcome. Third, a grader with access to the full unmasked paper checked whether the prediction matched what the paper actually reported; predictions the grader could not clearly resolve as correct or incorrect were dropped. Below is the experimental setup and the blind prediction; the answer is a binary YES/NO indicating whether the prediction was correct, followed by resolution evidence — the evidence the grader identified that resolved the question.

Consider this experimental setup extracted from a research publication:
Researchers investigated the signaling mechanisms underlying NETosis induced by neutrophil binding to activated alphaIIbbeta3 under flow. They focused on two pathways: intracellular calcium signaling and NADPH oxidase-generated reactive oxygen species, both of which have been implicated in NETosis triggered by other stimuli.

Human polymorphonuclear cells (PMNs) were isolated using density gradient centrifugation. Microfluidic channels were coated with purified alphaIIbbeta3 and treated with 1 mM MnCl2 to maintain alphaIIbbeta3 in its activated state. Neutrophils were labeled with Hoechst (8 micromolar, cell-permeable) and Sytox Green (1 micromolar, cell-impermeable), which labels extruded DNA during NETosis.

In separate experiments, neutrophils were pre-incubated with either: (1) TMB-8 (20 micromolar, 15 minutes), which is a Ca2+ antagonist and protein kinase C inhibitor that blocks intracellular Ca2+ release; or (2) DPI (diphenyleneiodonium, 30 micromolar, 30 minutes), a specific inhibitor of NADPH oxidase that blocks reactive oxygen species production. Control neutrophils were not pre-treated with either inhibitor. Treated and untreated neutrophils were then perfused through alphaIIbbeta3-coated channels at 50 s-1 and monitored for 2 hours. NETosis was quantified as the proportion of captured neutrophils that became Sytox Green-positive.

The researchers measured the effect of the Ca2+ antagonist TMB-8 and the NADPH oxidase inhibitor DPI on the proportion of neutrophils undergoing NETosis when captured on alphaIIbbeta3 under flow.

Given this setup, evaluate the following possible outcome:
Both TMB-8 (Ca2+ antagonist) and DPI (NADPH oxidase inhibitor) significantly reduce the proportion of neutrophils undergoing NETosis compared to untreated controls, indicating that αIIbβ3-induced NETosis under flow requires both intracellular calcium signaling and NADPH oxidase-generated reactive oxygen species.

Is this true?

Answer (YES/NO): YES